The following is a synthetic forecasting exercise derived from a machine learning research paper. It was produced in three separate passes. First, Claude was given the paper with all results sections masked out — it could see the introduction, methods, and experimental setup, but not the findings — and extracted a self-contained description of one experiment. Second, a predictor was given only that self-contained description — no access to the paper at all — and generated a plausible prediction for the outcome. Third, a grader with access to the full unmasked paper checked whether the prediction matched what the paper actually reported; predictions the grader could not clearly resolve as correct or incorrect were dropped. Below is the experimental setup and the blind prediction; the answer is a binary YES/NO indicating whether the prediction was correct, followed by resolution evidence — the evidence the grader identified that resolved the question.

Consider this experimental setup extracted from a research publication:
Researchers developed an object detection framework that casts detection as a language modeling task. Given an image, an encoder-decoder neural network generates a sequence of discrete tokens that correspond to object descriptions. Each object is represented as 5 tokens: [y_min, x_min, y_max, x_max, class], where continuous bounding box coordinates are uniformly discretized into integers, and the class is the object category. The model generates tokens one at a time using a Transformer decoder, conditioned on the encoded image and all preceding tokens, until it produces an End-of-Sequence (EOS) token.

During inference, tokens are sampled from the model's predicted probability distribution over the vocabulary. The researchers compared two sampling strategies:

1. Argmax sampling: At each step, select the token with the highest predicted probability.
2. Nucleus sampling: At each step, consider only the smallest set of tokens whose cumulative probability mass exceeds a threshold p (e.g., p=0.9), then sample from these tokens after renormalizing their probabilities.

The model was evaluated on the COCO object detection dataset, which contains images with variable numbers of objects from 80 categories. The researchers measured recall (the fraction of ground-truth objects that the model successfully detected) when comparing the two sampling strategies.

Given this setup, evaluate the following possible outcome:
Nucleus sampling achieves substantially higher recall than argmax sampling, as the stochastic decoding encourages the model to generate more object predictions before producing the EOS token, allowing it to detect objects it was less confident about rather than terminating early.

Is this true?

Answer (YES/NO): NO